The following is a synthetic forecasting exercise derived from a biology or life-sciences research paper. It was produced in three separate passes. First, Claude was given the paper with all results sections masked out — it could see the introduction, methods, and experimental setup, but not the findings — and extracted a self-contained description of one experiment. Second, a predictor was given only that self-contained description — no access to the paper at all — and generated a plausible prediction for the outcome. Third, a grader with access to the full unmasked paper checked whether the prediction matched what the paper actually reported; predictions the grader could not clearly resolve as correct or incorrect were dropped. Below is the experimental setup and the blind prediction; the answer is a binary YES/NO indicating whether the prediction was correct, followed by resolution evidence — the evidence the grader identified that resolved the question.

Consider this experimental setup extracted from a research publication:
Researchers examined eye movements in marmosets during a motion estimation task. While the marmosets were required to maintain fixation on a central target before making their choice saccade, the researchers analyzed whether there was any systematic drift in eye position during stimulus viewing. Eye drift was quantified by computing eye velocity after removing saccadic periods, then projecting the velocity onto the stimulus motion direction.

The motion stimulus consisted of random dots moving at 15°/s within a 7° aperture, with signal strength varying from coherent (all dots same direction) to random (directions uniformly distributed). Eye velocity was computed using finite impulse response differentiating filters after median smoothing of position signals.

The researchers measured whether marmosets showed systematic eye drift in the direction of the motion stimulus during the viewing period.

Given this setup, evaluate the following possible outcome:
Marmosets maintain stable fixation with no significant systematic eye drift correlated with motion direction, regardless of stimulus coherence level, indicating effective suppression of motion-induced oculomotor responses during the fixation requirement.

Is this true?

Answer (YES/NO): NO